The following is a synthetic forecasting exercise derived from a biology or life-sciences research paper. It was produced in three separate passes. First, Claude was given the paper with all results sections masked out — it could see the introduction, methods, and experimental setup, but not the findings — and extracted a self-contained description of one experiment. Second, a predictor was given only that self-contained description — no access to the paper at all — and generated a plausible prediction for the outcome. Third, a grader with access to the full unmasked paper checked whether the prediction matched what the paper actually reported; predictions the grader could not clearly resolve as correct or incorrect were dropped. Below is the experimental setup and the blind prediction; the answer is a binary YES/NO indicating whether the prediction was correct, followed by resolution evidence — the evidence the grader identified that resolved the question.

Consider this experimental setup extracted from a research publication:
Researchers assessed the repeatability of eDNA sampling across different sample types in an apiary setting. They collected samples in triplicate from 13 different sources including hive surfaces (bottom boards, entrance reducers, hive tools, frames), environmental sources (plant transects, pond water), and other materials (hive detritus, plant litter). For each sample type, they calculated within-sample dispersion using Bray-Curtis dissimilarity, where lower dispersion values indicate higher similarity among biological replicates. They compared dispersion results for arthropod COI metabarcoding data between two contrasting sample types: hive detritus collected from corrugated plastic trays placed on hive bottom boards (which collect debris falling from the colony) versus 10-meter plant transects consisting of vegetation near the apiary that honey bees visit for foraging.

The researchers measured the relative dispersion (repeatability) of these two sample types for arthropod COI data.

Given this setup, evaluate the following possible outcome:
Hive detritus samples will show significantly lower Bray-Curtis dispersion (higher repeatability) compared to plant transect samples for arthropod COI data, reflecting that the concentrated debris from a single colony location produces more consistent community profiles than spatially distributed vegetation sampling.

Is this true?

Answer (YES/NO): YES